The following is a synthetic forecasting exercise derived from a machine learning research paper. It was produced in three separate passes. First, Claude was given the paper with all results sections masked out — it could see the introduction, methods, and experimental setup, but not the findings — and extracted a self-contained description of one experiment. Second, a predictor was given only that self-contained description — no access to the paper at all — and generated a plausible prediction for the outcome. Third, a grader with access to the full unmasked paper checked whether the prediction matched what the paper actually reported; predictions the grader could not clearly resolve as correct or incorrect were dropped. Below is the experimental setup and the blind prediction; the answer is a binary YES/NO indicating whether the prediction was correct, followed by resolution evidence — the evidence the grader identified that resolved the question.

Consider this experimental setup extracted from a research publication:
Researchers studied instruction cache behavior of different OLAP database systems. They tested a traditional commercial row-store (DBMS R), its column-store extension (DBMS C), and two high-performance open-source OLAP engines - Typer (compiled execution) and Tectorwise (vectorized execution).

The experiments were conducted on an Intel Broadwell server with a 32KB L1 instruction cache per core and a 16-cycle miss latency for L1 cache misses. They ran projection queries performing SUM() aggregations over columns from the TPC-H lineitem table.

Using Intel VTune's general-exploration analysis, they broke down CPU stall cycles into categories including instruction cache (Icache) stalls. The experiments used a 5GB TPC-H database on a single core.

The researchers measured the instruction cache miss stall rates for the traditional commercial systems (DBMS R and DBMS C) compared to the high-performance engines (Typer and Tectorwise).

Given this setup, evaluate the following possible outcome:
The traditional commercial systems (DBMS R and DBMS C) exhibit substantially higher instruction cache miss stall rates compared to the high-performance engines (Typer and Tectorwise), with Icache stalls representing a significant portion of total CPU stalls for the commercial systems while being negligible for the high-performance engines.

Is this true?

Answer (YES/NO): NO